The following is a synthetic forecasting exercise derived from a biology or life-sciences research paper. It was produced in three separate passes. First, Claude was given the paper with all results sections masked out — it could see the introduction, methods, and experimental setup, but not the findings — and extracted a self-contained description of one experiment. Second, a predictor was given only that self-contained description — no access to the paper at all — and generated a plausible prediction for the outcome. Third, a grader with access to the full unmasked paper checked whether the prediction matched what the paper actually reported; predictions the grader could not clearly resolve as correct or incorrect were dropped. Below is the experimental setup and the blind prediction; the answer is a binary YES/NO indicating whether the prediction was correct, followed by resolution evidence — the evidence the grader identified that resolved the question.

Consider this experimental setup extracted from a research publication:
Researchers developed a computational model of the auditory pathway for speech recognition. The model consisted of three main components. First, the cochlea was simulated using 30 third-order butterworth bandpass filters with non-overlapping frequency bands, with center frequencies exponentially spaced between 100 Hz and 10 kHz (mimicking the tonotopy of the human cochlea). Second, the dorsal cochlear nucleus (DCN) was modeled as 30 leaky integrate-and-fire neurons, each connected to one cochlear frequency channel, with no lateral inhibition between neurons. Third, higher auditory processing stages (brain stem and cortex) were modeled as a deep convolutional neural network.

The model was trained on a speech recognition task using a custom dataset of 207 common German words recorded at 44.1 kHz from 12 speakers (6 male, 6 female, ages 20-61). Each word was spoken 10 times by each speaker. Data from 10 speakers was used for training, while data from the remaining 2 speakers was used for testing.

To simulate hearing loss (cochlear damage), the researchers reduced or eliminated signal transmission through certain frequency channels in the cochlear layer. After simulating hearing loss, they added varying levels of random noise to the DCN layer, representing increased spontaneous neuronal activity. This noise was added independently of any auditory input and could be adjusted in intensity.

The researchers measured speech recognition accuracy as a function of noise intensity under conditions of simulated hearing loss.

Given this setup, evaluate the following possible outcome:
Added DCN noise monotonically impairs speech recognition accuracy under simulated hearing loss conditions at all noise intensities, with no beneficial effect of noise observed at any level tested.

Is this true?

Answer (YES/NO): NO